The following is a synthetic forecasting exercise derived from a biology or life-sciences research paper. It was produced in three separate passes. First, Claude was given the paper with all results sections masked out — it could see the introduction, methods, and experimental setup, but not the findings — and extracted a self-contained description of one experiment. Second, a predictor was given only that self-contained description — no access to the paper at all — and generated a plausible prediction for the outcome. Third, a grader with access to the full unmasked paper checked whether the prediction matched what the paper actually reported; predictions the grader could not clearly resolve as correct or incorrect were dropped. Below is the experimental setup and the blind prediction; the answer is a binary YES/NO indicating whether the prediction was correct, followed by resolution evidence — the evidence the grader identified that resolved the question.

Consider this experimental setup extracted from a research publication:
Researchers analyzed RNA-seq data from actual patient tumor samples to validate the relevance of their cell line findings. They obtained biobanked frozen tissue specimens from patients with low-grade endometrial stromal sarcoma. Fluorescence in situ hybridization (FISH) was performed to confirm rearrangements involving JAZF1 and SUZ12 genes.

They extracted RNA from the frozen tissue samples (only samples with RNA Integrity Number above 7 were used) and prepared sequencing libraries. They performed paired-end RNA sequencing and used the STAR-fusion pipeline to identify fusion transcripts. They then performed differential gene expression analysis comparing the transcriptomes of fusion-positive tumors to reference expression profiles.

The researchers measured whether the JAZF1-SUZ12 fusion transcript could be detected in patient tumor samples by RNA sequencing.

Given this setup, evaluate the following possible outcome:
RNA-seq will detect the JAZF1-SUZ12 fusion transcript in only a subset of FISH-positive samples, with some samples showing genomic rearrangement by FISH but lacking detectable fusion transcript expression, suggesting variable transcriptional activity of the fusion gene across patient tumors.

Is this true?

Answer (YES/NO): NO